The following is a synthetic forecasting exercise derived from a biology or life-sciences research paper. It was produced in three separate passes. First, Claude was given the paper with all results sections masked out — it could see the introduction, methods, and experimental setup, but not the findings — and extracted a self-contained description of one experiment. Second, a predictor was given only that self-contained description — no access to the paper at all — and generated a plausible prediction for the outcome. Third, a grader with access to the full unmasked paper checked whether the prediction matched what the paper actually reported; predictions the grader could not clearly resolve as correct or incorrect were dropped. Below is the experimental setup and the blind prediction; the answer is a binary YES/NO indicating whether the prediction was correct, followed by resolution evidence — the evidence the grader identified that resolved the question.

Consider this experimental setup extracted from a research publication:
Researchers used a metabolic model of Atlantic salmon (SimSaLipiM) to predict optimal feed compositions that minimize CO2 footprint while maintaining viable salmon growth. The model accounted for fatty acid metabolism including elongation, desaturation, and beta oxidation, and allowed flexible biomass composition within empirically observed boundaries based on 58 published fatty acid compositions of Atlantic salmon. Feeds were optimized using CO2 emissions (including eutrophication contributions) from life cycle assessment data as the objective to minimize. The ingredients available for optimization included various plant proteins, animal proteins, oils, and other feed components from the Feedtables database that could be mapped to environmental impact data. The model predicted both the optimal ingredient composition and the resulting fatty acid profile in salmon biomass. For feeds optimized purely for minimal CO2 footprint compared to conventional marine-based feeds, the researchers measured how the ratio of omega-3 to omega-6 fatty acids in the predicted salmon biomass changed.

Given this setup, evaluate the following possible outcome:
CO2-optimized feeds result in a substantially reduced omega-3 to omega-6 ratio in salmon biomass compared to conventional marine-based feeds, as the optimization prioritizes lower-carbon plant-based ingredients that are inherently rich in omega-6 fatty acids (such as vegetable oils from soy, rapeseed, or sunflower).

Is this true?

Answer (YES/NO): YES